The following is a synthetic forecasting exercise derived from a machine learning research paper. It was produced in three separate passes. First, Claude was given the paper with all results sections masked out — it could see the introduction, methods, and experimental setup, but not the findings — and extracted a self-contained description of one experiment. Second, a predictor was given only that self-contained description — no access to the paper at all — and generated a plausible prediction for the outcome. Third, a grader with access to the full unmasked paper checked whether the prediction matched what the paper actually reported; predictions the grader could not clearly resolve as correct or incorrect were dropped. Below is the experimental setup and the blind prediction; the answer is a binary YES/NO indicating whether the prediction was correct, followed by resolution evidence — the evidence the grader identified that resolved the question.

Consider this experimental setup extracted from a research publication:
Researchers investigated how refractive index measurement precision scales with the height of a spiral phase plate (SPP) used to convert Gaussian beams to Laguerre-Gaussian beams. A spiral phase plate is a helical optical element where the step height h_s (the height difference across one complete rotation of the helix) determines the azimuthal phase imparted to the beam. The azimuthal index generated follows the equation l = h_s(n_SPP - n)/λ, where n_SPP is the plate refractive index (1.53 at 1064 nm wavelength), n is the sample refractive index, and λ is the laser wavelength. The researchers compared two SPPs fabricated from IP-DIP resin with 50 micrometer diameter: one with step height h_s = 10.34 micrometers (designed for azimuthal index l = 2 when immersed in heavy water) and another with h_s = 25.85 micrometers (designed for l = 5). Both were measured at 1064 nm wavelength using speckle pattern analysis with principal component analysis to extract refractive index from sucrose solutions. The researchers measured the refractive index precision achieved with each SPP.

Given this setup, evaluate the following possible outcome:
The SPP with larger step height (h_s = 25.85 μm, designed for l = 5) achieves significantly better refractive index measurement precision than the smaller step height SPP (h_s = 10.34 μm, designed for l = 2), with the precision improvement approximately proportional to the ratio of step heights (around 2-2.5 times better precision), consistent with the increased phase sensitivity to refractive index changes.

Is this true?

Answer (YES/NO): YES